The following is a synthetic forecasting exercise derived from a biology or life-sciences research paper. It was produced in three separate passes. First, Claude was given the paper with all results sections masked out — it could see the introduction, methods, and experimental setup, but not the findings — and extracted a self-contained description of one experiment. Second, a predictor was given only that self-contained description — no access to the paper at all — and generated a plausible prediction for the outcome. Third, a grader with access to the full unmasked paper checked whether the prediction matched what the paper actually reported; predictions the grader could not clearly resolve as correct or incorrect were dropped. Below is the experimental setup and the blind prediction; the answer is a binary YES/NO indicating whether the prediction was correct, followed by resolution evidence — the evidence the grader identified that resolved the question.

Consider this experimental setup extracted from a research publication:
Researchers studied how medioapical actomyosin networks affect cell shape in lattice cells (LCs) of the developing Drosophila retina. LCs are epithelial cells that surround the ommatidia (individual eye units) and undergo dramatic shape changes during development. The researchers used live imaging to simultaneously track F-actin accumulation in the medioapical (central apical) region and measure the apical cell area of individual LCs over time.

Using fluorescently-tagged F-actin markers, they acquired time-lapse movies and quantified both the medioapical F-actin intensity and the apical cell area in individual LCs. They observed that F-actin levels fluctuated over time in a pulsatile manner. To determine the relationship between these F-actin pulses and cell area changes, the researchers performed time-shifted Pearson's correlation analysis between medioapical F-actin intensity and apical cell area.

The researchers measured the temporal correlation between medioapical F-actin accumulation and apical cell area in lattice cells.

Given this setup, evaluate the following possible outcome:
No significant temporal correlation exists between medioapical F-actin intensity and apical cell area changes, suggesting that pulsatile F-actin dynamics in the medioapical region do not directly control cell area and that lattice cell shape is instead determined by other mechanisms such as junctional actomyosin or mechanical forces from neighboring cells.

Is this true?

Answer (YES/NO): NO